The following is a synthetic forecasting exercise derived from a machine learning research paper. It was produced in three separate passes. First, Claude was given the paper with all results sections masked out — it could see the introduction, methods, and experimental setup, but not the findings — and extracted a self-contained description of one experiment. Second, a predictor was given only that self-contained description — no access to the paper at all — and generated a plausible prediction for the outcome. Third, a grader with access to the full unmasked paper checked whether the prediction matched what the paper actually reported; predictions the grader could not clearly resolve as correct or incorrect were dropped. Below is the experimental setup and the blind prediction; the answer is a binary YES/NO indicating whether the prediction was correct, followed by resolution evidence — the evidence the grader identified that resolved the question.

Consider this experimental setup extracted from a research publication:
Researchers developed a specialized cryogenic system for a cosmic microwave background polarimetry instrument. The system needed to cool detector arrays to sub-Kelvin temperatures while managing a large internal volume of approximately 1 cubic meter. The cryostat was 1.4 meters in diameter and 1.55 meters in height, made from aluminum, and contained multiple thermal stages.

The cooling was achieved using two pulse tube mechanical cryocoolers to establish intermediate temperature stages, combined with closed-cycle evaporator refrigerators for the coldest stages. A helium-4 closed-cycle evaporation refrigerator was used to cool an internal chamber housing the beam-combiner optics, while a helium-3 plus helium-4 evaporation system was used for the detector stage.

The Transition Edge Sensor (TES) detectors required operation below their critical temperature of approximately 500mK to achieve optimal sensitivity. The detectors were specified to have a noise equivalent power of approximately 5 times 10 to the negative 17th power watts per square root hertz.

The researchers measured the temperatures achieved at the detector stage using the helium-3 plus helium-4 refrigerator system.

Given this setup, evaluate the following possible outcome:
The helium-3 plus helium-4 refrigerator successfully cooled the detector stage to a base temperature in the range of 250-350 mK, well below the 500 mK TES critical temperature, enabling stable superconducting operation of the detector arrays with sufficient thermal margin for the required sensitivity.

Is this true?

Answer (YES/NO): YES